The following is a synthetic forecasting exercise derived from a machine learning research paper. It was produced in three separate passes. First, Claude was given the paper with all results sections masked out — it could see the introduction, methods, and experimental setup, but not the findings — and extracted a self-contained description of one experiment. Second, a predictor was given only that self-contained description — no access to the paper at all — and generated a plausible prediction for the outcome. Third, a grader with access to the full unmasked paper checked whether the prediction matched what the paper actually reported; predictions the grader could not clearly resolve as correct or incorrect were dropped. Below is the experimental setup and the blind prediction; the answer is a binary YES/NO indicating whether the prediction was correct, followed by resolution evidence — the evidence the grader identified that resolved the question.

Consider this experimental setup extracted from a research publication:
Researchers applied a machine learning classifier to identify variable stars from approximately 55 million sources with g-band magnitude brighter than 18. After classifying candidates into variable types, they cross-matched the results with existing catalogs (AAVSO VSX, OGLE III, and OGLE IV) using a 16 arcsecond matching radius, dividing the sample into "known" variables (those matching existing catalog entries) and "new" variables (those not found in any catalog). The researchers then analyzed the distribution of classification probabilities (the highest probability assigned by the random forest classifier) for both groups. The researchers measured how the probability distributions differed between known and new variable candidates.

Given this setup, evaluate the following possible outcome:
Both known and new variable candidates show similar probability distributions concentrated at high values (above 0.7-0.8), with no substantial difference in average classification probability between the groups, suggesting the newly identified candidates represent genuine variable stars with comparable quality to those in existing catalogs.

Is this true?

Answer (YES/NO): NO